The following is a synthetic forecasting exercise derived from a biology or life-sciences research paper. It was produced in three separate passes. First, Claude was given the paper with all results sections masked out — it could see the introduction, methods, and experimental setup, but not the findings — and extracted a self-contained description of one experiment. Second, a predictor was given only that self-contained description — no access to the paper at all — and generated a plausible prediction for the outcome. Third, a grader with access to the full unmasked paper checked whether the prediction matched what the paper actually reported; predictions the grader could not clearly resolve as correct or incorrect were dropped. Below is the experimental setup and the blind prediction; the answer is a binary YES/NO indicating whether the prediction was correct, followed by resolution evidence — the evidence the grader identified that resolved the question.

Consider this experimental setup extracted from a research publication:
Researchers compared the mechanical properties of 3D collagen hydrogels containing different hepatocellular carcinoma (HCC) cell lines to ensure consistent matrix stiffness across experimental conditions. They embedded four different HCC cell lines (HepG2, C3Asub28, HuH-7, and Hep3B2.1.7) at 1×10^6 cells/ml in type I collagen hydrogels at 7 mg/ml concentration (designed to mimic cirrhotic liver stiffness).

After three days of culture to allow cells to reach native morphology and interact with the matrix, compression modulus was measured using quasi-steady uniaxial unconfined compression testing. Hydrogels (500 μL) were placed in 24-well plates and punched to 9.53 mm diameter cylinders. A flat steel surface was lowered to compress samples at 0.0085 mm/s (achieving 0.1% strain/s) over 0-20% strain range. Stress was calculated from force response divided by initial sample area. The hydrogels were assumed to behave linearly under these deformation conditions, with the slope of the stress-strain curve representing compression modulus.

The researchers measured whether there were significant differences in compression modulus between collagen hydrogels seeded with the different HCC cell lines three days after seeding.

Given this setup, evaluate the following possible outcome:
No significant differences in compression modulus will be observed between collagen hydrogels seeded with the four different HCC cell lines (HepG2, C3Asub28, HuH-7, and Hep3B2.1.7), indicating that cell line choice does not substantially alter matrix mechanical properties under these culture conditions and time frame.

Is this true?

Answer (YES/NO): YES